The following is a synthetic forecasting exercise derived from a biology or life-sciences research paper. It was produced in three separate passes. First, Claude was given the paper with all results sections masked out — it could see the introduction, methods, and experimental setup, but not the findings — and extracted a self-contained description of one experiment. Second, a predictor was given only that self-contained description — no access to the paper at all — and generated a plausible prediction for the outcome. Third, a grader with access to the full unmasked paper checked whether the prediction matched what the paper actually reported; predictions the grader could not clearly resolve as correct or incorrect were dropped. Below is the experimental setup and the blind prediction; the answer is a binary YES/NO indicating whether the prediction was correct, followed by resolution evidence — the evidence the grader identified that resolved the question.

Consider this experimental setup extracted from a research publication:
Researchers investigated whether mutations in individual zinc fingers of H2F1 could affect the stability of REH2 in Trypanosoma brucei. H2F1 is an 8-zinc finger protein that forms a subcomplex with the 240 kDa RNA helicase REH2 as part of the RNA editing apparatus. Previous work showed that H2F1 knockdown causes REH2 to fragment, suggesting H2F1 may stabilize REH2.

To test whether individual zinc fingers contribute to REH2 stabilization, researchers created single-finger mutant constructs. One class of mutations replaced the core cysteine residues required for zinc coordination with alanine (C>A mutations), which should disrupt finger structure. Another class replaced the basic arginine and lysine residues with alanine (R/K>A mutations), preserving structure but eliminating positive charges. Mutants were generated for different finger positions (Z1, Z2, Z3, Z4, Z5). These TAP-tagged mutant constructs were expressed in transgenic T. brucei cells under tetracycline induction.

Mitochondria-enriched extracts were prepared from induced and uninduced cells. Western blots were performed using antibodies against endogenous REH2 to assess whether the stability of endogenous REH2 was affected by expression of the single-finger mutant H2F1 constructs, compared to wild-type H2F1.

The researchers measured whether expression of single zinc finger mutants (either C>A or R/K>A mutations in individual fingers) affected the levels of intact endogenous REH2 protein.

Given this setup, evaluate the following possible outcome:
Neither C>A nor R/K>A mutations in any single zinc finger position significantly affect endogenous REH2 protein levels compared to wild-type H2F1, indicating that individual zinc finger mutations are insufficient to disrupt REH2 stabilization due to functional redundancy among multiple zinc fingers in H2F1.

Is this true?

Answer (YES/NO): NO